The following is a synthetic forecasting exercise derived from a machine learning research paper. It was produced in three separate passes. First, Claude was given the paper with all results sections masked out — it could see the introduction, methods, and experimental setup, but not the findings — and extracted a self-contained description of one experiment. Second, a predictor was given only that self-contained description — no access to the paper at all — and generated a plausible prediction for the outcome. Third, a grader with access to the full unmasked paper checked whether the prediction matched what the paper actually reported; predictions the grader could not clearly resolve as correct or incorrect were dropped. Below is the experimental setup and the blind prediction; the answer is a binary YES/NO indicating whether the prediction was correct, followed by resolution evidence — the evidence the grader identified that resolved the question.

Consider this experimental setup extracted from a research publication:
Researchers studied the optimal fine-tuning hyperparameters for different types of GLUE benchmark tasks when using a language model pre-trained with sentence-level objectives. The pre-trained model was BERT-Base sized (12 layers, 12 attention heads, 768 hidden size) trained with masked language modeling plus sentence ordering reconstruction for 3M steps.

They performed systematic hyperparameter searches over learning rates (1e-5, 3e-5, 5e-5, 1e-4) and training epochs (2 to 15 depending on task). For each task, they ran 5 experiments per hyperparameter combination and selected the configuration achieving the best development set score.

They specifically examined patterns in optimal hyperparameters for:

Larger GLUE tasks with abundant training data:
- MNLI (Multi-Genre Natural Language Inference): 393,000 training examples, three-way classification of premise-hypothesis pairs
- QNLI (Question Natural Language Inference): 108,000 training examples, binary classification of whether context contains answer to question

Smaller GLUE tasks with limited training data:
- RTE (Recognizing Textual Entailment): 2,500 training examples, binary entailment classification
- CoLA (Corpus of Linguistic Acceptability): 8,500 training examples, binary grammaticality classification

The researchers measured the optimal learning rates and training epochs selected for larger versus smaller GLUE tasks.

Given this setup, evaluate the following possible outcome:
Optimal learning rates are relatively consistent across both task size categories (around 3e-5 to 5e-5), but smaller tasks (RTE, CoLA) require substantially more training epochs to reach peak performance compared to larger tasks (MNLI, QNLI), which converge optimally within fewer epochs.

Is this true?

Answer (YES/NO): NO